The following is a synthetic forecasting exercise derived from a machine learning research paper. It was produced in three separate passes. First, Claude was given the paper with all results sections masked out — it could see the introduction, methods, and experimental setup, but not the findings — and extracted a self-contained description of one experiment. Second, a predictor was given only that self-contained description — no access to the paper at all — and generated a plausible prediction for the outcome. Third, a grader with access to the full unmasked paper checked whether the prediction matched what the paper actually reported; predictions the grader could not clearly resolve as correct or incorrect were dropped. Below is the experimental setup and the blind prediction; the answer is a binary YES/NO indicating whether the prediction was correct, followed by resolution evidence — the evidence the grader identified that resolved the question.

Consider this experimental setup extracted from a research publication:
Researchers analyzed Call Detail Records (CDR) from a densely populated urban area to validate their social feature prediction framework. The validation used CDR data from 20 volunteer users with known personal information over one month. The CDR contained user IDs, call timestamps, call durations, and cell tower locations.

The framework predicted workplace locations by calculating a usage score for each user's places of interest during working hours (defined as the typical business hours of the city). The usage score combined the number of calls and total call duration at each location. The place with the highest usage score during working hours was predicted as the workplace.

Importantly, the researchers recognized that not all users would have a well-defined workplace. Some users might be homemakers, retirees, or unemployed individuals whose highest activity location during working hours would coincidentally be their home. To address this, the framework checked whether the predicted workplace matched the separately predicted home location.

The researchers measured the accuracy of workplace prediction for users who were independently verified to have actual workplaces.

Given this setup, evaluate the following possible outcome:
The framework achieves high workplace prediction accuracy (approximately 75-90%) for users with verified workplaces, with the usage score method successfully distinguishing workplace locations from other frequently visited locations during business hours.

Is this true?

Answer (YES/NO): NO